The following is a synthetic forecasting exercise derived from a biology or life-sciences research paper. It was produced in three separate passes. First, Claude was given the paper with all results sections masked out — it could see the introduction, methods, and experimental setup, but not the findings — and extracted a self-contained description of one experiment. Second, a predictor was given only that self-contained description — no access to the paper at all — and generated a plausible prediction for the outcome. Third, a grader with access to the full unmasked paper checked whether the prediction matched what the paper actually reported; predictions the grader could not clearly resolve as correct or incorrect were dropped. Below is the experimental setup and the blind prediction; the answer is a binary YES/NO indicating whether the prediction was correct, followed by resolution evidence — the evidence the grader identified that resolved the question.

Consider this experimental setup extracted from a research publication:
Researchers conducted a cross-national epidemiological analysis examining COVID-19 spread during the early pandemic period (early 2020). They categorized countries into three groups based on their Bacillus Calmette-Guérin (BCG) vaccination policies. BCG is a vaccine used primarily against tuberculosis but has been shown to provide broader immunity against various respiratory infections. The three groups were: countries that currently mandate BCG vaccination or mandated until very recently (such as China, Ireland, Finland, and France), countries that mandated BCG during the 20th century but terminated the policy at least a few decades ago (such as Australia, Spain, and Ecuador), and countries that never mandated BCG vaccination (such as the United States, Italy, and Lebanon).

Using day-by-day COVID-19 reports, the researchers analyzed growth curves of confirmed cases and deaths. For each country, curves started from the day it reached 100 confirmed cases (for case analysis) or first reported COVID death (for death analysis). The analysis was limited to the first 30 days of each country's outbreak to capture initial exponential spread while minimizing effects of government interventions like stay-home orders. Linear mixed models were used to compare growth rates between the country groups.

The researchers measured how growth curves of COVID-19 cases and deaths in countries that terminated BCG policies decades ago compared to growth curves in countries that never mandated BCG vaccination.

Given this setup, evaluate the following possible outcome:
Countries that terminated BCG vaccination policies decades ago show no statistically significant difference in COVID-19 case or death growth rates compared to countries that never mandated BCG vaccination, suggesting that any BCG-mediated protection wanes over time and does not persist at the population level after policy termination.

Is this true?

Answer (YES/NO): YES